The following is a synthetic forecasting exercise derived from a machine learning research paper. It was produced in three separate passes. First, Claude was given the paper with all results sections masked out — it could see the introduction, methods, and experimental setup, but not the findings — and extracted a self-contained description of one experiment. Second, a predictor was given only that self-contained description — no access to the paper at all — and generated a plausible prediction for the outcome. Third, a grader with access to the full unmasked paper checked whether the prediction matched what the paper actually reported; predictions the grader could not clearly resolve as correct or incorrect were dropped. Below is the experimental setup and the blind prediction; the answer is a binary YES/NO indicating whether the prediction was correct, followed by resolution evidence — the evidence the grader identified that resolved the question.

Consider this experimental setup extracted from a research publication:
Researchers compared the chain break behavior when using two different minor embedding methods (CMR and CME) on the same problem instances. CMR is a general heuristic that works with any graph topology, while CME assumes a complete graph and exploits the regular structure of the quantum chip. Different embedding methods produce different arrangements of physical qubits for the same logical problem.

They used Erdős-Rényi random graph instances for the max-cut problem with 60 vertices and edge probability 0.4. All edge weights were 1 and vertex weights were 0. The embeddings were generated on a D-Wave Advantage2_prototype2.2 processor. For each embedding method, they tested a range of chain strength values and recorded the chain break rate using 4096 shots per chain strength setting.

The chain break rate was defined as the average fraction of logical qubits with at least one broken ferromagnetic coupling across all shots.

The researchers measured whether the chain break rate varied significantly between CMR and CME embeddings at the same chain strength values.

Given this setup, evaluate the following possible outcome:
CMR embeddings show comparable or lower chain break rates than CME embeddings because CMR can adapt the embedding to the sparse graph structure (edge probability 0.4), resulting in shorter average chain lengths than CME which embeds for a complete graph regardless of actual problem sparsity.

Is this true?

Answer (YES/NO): NO